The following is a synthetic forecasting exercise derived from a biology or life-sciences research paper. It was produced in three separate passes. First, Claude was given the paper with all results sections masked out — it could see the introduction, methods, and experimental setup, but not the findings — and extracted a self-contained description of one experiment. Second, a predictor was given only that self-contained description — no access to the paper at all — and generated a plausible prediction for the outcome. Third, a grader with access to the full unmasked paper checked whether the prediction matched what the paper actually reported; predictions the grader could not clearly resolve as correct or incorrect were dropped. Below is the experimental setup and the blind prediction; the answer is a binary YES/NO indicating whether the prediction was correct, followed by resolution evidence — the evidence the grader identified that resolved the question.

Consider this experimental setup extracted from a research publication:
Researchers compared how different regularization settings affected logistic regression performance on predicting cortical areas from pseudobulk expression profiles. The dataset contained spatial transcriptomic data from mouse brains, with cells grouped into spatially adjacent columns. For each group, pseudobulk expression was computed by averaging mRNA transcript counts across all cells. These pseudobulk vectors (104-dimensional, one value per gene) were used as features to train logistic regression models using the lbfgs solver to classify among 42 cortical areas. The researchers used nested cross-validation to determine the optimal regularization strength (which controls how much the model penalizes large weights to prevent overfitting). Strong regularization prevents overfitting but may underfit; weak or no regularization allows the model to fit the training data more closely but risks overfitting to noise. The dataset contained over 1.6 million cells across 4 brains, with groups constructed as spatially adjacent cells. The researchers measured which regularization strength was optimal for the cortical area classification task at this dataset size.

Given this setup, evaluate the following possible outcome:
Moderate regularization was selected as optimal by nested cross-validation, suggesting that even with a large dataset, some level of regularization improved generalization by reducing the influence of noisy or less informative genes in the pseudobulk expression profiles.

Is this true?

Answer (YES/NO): NO